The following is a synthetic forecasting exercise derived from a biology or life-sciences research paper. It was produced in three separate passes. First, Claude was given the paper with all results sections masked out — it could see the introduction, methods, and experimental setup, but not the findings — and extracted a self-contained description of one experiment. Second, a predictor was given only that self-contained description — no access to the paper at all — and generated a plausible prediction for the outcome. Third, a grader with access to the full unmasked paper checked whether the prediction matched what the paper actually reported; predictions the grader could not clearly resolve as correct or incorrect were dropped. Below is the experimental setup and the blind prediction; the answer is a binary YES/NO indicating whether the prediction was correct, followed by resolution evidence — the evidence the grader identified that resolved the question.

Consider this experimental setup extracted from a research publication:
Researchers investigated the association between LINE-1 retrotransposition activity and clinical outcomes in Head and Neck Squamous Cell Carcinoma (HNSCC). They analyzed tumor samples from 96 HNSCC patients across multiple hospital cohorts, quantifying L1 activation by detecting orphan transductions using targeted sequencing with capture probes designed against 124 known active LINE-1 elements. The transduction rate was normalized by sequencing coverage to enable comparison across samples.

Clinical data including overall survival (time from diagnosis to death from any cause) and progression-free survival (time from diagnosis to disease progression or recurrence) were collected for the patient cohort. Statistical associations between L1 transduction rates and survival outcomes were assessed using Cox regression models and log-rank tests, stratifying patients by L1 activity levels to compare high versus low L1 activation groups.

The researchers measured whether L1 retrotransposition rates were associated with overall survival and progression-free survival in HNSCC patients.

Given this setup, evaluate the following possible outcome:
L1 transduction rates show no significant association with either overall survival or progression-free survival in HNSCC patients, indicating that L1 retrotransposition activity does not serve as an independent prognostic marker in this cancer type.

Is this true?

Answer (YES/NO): YES